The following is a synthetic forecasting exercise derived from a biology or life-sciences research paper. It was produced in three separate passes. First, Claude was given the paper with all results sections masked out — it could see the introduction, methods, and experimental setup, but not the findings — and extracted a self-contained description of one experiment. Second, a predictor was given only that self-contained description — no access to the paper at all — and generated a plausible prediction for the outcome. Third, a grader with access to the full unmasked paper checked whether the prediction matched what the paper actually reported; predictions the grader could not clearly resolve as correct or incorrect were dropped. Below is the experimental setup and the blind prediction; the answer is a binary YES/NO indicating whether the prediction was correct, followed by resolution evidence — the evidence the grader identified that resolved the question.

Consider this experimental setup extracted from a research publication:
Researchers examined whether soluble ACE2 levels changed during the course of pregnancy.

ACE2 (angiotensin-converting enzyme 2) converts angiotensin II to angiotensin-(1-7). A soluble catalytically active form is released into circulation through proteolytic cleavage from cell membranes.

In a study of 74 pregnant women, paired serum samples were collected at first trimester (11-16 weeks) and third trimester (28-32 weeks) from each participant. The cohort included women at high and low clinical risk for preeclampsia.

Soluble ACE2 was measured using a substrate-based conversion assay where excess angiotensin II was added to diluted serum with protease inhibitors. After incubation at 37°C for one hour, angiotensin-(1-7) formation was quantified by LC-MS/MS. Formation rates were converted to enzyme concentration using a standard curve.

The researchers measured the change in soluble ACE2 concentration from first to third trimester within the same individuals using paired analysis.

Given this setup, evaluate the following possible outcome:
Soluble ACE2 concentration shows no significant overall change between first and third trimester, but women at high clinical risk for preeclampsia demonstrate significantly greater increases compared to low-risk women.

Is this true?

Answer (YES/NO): NO